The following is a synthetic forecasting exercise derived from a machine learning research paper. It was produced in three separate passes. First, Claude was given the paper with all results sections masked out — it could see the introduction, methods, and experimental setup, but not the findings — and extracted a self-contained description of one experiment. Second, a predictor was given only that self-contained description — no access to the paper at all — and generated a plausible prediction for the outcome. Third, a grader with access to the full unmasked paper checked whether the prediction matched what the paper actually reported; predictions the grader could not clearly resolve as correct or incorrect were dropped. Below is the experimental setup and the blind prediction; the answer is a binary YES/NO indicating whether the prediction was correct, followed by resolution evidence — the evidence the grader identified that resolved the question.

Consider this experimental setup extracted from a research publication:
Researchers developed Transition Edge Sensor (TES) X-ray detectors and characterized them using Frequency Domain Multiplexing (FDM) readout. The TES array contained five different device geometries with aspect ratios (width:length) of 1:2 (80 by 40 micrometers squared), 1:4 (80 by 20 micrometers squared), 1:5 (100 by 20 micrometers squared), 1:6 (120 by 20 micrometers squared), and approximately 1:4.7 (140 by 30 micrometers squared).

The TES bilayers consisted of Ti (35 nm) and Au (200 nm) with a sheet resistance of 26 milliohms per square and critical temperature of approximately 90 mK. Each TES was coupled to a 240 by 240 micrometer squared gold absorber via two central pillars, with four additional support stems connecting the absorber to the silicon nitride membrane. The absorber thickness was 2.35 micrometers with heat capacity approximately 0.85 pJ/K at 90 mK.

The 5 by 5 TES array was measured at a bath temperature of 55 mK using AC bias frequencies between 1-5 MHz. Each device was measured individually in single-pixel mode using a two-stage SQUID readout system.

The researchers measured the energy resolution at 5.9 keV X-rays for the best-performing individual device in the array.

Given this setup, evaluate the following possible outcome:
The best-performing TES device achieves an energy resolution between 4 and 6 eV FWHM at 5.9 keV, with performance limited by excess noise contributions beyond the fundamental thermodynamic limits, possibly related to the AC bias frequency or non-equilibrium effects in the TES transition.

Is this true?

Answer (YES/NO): NO